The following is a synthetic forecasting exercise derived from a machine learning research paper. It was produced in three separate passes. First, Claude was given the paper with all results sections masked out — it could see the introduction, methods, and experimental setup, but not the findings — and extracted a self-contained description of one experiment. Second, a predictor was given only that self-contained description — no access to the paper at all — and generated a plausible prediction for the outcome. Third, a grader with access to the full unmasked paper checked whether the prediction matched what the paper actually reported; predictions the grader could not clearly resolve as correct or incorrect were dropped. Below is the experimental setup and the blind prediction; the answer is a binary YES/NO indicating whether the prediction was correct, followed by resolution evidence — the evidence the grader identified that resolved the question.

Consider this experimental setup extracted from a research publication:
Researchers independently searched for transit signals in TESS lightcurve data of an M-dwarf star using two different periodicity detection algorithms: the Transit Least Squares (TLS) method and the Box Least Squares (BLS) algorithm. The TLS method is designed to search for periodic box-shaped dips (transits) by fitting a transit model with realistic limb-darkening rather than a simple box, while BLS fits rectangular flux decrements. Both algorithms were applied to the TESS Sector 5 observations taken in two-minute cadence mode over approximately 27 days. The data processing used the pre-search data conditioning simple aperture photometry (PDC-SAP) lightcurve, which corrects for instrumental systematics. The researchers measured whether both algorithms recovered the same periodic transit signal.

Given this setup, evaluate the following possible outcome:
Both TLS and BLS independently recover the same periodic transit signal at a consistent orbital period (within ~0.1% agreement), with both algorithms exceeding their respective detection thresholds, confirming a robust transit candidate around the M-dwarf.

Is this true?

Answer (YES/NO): YES